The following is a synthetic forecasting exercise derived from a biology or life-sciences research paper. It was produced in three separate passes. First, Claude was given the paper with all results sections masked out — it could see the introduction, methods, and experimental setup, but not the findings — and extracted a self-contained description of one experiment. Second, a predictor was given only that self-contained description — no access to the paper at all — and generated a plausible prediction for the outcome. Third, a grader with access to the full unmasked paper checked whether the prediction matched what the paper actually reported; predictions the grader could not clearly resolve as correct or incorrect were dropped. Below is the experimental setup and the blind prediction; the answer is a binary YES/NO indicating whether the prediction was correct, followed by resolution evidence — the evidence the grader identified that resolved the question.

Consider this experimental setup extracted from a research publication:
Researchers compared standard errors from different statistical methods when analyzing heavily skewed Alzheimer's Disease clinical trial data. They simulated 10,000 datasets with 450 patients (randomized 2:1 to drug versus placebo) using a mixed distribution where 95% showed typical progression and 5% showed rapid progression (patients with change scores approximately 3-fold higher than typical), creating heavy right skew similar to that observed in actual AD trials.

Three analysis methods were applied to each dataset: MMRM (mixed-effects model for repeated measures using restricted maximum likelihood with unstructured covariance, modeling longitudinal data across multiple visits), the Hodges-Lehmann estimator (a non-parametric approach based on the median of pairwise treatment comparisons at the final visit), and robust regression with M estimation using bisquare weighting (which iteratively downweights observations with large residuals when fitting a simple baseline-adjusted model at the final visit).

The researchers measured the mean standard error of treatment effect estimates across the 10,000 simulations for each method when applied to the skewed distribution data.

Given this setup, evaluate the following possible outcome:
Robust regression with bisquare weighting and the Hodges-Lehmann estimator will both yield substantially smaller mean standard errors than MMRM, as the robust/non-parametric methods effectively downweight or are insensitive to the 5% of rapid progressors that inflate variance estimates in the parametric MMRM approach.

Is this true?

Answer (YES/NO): NO